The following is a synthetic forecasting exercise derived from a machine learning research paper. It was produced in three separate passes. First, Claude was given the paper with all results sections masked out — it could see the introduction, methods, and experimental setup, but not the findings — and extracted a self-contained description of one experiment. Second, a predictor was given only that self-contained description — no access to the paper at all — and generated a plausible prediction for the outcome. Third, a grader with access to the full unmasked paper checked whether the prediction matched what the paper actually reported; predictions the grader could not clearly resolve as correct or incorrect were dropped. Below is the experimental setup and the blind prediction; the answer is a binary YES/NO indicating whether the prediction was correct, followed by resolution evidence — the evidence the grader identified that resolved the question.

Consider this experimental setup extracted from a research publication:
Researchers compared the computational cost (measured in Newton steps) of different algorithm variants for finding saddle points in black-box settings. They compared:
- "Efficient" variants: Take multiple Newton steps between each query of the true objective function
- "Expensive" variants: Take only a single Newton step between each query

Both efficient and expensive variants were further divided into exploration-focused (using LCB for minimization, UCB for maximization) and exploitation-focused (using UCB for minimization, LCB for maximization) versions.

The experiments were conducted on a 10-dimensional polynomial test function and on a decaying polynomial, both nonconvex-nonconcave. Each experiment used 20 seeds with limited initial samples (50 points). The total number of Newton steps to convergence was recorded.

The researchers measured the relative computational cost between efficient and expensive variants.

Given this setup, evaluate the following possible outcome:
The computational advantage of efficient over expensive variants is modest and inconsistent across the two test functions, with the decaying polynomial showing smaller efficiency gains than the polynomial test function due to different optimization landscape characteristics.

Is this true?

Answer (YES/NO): NO